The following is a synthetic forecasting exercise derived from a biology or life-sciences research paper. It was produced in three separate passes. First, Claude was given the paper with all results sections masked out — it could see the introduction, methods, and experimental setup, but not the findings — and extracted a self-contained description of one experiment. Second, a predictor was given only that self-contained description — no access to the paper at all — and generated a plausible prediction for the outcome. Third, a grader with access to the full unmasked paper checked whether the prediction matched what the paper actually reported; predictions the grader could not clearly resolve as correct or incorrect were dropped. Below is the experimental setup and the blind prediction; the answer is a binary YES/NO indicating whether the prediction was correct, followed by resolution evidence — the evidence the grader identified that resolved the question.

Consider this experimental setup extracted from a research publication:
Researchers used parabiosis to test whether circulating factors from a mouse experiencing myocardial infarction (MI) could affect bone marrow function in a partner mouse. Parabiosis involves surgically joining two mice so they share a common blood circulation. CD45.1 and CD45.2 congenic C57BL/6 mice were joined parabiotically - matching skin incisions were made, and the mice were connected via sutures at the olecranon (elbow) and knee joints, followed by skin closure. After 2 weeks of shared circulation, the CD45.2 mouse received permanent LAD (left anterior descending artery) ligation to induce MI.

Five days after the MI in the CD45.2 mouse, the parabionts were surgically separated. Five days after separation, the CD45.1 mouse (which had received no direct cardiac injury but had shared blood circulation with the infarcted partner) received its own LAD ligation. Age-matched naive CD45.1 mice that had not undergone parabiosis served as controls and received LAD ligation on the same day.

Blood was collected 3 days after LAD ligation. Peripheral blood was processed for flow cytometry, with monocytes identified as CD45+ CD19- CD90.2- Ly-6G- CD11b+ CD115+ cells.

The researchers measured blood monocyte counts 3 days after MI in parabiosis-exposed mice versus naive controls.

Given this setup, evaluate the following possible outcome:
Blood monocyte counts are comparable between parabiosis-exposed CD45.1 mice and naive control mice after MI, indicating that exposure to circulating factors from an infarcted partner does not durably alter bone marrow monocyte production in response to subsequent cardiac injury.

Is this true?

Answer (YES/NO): NO